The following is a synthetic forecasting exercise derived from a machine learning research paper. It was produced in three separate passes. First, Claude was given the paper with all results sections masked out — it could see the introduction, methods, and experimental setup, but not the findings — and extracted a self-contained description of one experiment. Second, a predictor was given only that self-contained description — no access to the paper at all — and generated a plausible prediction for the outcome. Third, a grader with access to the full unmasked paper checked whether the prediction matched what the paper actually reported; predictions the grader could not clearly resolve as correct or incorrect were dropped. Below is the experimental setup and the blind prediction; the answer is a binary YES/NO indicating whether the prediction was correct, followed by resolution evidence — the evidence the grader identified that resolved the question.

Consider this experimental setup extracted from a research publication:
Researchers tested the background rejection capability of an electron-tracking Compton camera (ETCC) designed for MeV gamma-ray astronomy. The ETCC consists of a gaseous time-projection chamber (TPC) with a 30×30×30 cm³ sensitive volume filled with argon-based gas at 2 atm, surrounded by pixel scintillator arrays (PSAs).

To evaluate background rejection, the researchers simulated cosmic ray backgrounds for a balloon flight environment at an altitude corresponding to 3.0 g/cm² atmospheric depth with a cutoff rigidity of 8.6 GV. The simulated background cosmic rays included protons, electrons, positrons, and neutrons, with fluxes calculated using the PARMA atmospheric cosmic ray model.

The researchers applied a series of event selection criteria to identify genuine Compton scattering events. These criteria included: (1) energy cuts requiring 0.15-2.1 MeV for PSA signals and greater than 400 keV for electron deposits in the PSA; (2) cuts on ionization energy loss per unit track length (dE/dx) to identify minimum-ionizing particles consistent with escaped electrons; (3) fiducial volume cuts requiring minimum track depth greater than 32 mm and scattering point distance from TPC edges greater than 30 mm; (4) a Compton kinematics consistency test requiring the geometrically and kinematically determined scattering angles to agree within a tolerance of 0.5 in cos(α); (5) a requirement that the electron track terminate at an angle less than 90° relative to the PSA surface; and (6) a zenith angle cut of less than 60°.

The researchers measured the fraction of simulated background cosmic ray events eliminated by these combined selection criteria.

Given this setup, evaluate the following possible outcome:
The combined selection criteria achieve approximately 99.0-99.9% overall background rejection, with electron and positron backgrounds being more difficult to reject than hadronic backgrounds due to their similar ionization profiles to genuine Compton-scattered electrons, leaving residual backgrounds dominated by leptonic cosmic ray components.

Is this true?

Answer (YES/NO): NO